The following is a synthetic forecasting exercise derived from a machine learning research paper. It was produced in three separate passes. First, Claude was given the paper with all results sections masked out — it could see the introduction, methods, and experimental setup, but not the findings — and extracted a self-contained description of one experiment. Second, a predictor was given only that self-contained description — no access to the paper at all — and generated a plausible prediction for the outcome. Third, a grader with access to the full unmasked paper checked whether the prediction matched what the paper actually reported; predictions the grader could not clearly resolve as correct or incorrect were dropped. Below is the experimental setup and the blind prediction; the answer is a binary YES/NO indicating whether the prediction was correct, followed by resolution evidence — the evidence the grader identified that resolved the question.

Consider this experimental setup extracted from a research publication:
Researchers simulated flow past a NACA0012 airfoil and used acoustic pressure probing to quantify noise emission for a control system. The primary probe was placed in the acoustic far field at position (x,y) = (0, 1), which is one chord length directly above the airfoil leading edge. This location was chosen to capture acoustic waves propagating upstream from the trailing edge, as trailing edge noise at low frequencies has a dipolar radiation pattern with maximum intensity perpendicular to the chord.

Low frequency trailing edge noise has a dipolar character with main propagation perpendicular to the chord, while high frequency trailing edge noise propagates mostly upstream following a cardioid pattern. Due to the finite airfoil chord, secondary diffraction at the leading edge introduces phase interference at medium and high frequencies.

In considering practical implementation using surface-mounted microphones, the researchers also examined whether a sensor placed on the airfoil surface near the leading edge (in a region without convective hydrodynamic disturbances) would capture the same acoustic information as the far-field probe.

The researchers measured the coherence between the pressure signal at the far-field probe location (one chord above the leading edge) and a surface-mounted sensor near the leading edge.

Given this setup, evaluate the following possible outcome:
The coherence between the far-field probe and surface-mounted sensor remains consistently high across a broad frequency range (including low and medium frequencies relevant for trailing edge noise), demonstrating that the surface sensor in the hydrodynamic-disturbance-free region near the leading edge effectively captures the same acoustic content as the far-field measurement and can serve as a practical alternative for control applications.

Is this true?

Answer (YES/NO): YES